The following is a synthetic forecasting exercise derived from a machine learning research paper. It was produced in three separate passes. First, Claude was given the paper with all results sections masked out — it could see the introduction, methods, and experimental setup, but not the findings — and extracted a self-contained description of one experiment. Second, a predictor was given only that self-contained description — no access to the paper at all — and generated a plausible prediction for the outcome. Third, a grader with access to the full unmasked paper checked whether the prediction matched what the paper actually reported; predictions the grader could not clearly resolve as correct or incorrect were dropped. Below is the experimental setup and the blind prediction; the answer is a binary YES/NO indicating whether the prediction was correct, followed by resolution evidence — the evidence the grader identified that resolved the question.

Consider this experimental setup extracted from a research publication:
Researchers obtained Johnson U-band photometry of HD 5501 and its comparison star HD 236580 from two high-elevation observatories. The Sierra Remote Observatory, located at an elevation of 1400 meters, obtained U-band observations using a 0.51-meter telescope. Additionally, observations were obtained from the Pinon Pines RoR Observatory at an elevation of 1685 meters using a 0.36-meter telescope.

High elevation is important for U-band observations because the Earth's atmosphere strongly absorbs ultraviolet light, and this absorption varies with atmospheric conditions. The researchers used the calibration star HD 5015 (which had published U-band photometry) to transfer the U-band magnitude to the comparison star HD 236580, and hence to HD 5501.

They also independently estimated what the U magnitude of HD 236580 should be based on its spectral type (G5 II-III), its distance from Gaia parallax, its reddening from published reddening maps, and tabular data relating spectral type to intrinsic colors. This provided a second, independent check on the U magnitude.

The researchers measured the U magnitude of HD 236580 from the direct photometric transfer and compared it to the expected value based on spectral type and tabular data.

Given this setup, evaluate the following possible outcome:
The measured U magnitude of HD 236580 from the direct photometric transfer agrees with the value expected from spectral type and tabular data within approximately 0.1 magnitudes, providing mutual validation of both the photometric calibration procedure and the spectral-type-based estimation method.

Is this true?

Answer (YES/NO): NO